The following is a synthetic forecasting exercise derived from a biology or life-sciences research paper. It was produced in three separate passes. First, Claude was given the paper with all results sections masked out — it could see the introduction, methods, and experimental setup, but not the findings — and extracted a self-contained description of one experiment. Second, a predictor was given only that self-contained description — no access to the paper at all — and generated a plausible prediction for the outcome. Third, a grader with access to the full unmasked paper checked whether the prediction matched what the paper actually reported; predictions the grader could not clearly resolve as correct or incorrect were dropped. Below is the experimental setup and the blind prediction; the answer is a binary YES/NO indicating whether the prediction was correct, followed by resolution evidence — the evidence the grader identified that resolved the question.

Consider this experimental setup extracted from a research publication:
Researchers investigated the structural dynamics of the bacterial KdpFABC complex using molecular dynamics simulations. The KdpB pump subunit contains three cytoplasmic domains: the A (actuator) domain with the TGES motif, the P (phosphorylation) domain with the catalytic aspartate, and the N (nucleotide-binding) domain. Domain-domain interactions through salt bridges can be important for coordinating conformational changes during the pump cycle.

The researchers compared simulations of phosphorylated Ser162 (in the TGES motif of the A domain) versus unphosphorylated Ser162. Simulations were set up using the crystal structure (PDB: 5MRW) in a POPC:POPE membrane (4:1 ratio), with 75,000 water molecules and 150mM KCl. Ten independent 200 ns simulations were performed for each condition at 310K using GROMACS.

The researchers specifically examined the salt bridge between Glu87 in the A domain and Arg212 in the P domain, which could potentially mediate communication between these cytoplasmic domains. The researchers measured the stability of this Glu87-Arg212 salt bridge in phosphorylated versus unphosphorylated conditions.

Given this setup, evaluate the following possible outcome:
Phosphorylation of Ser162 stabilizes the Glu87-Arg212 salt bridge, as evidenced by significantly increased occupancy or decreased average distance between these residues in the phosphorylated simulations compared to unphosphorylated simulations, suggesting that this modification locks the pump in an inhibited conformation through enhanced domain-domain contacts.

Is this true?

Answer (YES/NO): NO